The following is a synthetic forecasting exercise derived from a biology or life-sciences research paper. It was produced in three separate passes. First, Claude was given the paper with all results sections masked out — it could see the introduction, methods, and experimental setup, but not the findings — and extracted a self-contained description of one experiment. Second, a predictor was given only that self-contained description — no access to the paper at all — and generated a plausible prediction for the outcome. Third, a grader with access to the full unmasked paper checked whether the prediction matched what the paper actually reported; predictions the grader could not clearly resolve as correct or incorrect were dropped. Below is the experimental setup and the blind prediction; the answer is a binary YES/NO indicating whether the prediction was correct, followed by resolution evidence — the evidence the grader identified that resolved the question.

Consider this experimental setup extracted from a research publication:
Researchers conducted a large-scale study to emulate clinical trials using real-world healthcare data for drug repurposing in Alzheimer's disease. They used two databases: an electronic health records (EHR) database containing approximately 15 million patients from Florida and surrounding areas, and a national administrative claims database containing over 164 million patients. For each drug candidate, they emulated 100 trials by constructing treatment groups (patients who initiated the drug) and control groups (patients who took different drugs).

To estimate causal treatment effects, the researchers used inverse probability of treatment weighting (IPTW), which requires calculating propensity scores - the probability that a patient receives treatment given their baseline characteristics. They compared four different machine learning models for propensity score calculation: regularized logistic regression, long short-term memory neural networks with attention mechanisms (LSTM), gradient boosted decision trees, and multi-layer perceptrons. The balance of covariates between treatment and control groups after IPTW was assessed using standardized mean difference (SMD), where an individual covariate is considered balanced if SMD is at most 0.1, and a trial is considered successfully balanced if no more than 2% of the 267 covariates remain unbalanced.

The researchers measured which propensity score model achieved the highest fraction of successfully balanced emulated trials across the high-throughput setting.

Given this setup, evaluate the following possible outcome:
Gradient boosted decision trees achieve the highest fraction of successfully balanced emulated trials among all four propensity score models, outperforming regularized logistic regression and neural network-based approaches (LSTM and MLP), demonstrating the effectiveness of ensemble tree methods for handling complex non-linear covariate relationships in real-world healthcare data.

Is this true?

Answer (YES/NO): NO